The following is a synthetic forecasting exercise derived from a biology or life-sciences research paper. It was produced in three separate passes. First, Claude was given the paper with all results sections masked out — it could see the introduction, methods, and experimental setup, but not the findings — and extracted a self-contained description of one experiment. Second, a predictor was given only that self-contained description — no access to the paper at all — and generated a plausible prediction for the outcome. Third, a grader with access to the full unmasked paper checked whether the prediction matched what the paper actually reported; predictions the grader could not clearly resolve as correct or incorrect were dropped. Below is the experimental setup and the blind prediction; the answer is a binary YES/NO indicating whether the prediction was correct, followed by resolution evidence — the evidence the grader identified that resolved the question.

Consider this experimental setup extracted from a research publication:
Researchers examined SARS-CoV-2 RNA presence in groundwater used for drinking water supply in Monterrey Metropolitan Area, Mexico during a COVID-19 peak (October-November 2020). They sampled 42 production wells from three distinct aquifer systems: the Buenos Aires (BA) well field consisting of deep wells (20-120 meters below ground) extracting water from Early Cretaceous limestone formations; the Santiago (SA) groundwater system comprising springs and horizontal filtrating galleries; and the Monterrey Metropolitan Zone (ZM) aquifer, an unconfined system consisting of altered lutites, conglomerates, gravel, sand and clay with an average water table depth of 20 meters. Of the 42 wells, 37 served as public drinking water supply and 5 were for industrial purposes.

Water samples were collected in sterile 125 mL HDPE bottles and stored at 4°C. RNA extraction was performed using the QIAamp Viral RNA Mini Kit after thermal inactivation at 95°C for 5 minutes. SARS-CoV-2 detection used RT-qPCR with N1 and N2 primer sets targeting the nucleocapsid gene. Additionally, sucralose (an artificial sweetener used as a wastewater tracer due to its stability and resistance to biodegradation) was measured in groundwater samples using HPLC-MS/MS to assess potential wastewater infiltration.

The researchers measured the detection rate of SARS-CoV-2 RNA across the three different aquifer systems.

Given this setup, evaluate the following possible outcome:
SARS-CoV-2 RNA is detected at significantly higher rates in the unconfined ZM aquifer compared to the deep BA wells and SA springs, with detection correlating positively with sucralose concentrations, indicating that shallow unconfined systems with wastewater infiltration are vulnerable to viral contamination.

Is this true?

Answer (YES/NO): NO